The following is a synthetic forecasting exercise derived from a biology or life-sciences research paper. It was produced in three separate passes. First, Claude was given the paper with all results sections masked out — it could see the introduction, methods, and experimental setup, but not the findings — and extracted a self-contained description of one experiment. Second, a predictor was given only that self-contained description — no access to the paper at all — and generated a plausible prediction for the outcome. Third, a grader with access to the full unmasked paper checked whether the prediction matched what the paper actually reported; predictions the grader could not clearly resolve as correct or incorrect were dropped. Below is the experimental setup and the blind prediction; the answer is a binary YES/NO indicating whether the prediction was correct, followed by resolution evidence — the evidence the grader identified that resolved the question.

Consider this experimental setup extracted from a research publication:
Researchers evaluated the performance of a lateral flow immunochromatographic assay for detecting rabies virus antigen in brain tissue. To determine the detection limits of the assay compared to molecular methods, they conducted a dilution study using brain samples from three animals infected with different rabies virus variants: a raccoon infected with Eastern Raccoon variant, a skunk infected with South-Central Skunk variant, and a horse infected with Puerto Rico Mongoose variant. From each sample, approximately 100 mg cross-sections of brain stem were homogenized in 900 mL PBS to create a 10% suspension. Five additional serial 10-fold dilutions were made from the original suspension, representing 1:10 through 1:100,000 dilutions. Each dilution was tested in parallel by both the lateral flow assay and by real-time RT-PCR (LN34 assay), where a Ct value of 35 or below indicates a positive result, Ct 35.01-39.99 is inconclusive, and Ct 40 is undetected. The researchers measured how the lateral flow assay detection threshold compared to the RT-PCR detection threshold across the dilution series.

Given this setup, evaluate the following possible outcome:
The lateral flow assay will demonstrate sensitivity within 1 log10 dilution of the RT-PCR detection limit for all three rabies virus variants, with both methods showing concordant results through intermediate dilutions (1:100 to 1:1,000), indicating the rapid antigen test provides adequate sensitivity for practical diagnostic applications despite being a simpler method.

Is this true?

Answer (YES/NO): NO